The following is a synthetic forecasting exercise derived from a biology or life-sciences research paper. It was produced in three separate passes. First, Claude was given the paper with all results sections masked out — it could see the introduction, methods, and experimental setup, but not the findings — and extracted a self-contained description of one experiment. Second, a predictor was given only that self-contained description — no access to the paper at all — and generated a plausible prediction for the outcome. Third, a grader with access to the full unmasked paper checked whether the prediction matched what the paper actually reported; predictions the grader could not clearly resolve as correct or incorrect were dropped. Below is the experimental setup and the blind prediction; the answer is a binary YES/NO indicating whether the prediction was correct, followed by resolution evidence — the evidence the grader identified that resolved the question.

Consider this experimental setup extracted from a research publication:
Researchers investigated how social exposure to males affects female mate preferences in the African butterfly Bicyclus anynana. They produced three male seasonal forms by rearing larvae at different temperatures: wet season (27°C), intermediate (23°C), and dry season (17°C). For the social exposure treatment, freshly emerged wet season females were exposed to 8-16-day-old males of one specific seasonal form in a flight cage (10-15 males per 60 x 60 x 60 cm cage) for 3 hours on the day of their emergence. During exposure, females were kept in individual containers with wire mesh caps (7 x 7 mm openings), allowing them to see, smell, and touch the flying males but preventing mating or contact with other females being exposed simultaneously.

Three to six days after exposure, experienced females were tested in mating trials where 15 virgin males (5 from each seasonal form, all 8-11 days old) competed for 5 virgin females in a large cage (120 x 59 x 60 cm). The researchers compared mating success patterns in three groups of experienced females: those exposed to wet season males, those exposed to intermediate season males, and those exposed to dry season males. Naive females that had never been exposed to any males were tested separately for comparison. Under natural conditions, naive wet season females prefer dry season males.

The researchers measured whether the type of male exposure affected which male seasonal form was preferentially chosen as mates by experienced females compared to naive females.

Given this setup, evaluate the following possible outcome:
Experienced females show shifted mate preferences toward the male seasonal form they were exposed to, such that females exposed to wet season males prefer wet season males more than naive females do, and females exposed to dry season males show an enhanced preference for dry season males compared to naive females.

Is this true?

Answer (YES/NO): NO